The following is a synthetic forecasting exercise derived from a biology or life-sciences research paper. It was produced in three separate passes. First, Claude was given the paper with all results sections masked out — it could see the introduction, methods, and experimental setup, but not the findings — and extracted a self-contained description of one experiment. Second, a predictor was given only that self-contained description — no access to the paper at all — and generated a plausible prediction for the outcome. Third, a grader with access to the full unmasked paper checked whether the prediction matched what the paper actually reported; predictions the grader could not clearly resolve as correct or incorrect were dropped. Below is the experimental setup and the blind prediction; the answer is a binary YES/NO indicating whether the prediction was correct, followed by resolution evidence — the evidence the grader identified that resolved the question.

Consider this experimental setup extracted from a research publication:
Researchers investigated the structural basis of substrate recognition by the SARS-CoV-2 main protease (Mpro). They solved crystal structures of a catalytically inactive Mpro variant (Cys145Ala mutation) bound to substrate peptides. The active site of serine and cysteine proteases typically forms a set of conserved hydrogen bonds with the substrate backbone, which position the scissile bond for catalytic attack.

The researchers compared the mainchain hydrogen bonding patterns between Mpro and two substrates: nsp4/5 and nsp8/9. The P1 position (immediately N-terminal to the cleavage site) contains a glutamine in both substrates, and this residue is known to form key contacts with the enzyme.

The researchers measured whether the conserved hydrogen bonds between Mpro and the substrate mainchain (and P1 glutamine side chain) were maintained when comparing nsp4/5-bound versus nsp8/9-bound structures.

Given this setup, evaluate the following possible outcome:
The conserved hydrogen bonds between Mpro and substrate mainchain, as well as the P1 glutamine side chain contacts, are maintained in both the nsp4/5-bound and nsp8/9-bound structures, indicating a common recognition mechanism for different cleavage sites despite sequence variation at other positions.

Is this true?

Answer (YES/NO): YES